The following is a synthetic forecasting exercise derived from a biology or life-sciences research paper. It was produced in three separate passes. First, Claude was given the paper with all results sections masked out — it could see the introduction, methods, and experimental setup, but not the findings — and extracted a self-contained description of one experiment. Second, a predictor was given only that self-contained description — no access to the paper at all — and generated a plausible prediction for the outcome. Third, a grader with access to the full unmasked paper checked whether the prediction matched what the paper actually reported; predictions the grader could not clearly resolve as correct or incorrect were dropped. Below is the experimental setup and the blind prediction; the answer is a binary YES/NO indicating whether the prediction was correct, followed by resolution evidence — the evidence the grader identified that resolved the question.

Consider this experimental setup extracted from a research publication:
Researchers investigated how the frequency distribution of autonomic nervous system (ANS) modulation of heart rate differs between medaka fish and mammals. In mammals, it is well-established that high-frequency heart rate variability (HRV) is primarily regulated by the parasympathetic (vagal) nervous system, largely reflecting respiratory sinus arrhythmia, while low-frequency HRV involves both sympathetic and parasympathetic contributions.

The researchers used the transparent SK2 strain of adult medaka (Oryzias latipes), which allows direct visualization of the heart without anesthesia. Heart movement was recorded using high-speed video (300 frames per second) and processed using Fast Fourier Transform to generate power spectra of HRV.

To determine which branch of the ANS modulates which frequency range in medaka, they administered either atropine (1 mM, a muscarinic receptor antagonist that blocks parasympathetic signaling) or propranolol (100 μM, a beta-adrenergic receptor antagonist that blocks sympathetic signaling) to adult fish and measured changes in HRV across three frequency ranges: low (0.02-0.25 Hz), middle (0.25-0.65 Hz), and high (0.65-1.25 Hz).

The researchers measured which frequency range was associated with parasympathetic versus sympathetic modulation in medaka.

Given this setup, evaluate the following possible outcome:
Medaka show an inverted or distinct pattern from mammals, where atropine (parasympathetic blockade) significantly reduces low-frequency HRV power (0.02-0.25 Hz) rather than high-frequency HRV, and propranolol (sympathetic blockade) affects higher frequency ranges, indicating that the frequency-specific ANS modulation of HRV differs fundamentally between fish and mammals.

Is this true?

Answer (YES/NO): NO